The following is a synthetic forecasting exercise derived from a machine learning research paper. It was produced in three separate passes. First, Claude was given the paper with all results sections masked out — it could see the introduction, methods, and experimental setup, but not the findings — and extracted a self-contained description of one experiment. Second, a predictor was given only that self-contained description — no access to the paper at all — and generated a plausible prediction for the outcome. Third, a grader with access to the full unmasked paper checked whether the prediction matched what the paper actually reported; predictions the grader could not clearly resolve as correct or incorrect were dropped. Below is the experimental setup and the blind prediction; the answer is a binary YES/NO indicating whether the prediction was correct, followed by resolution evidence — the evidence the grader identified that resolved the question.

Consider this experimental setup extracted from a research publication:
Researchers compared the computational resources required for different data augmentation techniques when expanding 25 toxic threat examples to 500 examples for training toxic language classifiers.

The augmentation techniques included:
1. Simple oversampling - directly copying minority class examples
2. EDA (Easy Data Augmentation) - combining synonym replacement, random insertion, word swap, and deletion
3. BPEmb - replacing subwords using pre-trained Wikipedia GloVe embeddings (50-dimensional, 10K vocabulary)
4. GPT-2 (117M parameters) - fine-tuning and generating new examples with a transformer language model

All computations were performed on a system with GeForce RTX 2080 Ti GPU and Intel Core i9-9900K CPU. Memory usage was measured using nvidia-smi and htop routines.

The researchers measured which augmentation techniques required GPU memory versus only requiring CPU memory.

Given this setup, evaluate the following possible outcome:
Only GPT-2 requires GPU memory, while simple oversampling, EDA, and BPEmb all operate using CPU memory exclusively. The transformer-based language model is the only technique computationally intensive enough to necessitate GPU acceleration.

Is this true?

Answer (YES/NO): YES